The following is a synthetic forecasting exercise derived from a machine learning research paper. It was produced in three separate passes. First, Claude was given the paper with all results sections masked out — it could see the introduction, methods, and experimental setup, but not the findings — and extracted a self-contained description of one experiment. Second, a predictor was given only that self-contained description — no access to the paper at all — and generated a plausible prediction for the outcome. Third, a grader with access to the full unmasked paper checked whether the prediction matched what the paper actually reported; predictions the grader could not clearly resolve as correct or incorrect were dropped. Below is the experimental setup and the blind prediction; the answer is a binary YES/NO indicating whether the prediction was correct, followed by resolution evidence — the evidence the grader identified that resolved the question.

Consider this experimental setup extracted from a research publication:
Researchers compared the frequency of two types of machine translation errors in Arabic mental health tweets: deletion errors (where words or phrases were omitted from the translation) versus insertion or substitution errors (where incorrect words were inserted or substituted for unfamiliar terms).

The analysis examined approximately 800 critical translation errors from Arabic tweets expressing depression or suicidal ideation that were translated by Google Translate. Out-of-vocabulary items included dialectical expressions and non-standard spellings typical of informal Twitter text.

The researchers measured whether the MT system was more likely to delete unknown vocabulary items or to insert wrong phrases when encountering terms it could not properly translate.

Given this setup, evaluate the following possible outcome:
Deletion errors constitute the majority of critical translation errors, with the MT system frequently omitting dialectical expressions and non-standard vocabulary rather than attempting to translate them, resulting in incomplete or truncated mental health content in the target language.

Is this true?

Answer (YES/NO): NO